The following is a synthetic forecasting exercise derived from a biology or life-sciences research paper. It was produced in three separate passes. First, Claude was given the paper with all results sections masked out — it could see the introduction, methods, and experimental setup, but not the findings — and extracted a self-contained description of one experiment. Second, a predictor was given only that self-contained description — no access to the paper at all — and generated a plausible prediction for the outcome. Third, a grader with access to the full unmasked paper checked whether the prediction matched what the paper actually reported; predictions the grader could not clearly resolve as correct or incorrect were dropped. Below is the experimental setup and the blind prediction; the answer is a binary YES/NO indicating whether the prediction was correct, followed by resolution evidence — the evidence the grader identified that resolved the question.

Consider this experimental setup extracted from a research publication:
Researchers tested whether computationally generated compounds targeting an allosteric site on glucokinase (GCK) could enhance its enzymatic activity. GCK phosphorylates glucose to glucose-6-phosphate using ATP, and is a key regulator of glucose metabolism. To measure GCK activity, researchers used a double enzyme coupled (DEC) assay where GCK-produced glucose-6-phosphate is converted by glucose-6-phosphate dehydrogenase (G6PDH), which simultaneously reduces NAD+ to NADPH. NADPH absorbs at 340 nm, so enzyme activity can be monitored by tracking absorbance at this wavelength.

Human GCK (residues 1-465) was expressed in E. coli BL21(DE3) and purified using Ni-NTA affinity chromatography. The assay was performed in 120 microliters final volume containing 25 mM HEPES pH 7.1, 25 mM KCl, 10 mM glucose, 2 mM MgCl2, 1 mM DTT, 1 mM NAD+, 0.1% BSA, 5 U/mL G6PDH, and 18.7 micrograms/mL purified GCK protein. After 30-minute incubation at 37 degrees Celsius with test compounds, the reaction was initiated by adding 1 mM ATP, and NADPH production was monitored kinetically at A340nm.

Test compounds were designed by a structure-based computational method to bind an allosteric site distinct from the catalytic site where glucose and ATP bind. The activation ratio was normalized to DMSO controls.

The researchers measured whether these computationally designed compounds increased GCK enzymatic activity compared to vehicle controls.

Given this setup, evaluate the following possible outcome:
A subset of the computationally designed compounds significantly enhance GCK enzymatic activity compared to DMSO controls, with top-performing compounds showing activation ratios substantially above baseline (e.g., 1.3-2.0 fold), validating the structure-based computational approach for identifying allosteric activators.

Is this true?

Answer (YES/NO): YES